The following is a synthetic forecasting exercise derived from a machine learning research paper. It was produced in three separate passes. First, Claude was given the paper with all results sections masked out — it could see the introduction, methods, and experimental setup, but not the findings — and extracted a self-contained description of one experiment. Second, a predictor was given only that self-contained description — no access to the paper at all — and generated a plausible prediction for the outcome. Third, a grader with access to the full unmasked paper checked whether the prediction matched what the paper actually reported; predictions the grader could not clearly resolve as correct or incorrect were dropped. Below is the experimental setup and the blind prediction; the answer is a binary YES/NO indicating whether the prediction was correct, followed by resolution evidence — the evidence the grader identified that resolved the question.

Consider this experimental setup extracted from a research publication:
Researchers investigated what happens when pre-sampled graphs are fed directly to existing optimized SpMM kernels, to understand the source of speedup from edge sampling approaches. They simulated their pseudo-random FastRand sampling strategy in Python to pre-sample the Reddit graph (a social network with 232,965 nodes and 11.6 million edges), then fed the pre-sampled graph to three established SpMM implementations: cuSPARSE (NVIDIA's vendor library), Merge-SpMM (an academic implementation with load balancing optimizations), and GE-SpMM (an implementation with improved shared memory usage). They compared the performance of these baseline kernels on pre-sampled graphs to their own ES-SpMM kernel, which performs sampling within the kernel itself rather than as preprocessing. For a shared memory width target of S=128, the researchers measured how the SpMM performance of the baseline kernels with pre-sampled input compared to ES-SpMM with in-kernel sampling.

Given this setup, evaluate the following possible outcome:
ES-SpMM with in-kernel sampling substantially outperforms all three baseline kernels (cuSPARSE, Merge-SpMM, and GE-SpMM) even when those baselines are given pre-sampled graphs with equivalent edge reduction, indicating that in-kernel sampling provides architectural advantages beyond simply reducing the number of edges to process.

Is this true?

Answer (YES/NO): NO